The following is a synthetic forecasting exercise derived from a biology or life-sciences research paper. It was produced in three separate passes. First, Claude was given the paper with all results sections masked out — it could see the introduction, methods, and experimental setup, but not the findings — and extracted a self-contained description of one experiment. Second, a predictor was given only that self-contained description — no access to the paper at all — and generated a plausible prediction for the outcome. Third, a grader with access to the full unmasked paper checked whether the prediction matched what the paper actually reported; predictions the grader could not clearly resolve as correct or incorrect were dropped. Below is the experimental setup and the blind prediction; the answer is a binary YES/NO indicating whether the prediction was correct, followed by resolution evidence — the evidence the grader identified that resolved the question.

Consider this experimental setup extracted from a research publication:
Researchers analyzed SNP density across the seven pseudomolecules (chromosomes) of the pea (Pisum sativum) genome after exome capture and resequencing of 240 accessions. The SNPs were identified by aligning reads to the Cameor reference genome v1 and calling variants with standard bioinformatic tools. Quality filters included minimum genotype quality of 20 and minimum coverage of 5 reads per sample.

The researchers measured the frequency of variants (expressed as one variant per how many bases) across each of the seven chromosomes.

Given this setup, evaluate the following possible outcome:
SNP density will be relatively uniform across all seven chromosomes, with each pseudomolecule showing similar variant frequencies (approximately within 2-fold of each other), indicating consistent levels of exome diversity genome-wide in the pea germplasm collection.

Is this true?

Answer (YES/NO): YES